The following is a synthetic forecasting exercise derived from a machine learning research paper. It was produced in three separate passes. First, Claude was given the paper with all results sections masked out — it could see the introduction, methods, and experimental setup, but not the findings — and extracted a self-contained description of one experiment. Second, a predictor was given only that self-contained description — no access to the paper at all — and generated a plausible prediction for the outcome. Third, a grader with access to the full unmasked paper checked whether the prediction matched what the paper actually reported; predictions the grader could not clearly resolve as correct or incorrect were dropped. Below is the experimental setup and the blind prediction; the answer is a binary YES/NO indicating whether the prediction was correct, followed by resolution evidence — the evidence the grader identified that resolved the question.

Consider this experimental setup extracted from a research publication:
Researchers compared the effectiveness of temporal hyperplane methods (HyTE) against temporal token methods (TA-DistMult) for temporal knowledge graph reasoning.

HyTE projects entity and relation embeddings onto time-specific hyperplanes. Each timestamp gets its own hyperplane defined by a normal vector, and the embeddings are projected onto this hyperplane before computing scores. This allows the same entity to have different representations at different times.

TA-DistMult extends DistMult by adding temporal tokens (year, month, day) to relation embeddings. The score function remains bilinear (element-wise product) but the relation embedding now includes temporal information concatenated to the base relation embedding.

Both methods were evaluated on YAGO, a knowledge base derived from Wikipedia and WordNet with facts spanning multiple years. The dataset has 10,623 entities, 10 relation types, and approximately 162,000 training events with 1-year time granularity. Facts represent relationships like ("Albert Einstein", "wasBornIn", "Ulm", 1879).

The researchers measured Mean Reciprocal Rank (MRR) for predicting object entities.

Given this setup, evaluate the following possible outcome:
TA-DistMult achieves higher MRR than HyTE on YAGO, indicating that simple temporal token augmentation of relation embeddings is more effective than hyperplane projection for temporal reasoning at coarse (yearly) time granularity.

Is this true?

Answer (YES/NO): YES